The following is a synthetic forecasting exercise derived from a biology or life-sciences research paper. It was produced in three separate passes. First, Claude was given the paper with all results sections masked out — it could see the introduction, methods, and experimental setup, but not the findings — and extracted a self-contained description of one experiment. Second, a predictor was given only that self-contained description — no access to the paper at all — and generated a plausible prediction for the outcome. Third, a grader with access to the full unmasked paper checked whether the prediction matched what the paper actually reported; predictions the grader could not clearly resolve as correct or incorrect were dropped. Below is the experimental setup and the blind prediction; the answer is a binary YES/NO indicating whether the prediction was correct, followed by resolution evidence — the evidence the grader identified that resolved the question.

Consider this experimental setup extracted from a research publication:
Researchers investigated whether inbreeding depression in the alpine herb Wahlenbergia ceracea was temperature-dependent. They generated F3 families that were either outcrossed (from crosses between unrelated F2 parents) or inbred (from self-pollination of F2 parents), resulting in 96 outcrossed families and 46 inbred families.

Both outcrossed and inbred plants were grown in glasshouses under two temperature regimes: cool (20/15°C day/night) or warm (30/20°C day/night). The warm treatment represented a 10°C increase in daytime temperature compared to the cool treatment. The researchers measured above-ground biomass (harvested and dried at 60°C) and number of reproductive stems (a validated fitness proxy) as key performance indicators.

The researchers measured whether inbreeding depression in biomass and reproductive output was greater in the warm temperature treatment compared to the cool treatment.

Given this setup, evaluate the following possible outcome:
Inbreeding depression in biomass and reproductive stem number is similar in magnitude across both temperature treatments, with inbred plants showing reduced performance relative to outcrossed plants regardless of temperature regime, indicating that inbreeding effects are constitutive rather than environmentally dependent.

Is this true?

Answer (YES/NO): YES